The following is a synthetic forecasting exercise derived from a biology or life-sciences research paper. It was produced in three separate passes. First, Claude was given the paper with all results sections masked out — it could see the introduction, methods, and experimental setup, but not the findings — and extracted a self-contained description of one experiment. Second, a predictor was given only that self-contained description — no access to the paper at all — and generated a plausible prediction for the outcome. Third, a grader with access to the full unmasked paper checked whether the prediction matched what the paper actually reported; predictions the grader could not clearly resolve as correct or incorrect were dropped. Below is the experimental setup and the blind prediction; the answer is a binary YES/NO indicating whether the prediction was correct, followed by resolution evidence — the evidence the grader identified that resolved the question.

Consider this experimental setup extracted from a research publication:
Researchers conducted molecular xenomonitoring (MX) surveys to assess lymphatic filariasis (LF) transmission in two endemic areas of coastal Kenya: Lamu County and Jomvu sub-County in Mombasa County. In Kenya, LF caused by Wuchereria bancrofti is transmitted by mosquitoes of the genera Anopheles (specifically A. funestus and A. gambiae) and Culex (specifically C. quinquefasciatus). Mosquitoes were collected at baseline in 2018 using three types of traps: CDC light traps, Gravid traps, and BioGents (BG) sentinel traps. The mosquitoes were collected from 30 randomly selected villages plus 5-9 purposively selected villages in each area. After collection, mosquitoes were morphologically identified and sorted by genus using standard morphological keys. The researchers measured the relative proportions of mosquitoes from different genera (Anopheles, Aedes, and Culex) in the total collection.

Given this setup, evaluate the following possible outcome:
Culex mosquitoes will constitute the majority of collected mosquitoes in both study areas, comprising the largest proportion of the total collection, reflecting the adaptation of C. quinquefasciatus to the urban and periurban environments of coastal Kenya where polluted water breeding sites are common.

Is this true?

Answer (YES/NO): YES